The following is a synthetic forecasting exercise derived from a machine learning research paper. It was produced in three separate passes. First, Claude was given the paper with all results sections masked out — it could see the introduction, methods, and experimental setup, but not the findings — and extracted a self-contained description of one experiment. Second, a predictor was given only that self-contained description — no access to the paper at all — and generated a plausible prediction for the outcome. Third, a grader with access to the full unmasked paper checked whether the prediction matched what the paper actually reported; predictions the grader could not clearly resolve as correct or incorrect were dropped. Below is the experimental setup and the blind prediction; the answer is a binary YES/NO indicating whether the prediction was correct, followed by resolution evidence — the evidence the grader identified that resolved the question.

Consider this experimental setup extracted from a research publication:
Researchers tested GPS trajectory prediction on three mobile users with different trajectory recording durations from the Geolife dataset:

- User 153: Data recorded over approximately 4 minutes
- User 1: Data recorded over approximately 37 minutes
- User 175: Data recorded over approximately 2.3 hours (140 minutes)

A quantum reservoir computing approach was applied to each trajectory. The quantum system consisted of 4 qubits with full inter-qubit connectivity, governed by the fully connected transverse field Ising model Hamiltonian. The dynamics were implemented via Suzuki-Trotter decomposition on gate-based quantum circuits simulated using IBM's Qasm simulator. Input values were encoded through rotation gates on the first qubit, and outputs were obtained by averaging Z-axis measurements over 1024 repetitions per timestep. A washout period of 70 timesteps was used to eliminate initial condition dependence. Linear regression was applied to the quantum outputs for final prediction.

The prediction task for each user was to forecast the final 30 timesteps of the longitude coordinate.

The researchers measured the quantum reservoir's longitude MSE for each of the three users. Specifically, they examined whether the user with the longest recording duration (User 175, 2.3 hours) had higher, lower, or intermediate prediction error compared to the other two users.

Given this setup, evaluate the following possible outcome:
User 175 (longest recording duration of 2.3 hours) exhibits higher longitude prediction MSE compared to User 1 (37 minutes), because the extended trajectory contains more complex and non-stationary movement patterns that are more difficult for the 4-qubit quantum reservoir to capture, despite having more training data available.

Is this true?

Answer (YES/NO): NO